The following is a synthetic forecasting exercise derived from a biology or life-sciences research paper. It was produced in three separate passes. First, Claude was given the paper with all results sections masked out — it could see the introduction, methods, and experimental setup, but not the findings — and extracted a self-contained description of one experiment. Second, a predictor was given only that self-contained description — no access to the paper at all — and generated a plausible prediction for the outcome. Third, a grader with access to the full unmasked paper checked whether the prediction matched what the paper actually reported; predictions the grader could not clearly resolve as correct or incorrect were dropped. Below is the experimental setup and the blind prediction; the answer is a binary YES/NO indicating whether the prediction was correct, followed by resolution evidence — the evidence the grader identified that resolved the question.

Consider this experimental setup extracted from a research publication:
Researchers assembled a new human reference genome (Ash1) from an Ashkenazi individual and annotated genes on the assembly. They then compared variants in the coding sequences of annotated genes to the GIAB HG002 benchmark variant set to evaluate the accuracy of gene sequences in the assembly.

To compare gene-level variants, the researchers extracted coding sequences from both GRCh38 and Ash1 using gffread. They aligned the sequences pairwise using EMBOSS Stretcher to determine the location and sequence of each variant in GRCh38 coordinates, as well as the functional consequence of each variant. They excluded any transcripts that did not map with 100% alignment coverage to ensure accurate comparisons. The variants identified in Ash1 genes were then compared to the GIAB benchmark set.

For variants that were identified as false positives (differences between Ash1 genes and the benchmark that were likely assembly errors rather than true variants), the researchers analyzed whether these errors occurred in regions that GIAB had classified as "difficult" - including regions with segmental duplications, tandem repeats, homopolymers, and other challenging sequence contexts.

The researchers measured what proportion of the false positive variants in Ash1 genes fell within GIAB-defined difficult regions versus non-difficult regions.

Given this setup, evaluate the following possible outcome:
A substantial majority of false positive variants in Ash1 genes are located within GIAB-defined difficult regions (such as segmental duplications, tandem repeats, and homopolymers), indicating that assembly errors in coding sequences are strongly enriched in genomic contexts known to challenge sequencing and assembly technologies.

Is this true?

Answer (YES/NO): YES